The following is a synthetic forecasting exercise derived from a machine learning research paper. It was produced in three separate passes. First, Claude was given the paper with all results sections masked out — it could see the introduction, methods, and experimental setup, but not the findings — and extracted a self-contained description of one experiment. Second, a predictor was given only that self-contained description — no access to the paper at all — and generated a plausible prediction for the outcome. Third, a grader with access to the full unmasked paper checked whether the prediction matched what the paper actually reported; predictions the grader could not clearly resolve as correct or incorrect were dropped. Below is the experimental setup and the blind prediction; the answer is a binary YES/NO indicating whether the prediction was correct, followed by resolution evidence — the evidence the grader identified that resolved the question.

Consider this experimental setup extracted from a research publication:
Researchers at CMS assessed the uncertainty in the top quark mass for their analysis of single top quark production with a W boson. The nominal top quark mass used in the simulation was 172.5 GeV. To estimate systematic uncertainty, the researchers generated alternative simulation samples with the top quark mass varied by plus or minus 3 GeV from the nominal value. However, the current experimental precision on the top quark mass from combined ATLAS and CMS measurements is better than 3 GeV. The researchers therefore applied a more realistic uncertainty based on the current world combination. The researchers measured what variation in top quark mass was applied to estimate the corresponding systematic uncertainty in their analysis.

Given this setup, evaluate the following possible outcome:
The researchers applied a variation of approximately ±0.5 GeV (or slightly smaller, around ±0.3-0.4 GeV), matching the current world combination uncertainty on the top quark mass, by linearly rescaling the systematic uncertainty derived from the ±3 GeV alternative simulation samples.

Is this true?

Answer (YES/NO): YES